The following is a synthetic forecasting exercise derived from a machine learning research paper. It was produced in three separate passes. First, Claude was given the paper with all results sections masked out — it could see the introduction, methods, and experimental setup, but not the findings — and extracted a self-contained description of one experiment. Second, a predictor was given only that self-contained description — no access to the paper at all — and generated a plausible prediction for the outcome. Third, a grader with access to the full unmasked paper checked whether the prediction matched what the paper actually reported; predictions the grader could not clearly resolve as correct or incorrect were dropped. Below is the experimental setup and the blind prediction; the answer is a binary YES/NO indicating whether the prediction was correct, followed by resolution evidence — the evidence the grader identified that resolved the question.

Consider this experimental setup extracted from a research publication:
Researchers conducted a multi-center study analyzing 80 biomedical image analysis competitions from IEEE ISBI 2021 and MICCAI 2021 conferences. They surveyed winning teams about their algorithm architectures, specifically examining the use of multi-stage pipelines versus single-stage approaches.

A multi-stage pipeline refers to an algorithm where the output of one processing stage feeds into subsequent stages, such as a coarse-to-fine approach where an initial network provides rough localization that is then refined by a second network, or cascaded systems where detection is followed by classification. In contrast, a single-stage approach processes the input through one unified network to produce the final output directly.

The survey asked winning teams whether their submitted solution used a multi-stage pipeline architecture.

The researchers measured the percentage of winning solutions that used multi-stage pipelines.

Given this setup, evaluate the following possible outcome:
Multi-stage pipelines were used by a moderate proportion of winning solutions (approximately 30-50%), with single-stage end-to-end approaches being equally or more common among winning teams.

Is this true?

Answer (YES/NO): NO